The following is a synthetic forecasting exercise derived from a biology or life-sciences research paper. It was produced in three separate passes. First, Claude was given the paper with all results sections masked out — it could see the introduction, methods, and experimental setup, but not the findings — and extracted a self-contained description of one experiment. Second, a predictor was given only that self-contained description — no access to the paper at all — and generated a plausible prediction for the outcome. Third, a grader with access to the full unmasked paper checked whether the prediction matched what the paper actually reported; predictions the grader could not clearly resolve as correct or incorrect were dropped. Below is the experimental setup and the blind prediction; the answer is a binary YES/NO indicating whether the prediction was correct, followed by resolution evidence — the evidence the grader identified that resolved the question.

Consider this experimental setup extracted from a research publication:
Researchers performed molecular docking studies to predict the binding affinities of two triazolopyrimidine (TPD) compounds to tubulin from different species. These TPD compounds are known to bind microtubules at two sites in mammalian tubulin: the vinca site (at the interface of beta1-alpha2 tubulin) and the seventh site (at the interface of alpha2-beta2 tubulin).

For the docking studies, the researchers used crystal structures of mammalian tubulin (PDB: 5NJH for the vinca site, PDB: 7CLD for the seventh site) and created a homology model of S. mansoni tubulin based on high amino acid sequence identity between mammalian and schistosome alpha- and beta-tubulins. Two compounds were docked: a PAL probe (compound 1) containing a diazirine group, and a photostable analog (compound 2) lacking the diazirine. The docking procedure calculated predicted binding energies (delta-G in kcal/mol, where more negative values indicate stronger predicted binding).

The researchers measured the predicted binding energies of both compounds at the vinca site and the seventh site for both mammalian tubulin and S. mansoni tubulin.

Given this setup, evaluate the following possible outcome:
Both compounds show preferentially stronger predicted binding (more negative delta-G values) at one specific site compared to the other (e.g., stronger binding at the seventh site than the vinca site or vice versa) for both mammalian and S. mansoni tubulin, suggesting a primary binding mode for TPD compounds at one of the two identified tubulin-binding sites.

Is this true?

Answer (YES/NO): NO